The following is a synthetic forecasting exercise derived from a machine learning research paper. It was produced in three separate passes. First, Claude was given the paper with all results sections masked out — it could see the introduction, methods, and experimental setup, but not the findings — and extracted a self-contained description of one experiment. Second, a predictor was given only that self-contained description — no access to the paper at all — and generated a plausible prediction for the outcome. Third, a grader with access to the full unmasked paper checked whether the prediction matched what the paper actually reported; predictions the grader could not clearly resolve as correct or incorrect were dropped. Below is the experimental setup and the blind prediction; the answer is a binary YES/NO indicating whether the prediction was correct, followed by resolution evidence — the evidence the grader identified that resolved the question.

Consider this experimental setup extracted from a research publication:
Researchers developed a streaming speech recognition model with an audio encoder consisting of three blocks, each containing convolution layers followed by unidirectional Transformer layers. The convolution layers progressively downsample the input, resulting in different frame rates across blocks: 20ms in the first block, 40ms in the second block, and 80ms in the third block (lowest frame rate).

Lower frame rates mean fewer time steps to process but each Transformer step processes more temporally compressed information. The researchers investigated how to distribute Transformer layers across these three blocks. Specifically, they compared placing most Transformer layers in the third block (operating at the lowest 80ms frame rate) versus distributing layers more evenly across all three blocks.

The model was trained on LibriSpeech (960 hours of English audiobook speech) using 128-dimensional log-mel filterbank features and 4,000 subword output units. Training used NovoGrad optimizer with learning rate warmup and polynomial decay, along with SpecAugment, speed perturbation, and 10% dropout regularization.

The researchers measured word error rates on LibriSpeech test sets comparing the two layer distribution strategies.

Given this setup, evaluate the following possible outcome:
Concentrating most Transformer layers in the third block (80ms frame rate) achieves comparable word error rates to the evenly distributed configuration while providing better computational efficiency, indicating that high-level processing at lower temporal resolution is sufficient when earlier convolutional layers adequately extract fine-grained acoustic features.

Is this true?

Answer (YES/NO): YES